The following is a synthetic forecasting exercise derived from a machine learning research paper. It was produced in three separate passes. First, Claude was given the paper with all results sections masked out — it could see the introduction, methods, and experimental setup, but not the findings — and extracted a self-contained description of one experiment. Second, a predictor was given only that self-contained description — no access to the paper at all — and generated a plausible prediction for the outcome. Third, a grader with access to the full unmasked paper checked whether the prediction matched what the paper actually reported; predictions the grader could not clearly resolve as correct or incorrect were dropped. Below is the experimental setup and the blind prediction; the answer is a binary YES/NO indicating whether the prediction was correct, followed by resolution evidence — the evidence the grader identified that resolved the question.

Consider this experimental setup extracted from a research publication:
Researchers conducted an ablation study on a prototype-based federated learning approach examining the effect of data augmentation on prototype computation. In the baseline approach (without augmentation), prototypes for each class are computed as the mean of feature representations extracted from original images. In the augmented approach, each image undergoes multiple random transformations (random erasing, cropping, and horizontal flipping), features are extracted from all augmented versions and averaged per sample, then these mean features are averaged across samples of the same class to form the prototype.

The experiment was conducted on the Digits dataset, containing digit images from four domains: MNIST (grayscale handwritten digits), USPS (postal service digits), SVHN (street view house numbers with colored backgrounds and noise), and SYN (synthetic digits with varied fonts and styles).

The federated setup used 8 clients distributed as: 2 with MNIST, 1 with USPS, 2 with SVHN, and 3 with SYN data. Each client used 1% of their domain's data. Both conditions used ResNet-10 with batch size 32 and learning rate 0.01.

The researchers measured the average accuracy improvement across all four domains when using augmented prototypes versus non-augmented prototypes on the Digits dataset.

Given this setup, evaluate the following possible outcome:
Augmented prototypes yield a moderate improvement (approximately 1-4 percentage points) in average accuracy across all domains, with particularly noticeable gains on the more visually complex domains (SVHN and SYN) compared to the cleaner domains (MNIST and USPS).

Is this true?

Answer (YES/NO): YES